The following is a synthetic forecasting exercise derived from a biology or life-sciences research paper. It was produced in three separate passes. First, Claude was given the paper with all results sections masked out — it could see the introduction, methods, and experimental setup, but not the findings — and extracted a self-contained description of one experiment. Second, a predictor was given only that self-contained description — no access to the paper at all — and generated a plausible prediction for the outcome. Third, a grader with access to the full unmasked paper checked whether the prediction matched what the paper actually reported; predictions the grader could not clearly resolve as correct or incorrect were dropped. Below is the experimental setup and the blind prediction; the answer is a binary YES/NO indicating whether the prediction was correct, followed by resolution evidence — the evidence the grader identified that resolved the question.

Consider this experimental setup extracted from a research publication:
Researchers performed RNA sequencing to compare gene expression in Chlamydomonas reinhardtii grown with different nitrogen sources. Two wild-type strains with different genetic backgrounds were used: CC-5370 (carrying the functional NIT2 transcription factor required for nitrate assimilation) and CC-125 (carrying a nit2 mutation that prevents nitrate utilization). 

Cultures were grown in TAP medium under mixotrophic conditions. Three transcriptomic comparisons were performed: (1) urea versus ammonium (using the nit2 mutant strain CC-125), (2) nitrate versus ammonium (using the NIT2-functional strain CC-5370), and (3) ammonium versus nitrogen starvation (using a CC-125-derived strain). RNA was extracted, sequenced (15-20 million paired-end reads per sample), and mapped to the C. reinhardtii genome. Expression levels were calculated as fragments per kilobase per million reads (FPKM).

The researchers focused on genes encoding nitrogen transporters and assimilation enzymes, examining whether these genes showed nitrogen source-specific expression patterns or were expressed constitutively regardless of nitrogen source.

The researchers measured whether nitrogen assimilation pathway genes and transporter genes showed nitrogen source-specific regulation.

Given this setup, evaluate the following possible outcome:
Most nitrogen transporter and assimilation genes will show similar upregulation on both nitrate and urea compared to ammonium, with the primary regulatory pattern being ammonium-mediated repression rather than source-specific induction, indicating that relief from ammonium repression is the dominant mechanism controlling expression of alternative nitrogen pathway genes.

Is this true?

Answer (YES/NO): NO